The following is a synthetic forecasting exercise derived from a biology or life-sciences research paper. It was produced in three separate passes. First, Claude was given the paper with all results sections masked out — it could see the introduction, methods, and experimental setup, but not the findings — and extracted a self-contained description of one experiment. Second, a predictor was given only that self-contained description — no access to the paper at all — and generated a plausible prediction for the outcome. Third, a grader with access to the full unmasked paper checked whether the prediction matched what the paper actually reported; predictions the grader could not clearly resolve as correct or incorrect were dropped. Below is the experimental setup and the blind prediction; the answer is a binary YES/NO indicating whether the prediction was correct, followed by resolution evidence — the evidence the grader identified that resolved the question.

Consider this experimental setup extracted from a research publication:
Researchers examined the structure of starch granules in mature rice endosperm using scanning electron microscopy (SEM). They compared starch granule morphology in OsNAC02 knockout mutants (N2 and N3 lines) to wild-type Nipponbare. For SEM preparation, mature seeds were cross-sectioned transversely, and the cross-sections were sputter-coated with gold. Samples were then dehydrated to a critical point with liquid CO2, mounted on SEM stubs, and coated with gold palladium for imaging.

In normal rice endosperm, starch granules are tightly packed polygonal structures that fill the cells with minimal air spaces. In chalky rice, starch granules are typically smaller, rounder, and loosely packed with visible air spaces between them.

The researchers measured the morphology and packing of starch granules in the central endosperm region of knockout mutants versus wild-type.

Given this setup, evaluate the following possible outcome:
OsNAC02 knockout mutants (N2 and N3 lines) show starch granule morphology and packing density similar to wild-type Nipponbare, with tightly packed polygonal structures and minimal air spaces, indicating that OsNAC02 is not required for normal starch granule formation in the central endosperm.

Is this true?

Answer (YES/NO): NO